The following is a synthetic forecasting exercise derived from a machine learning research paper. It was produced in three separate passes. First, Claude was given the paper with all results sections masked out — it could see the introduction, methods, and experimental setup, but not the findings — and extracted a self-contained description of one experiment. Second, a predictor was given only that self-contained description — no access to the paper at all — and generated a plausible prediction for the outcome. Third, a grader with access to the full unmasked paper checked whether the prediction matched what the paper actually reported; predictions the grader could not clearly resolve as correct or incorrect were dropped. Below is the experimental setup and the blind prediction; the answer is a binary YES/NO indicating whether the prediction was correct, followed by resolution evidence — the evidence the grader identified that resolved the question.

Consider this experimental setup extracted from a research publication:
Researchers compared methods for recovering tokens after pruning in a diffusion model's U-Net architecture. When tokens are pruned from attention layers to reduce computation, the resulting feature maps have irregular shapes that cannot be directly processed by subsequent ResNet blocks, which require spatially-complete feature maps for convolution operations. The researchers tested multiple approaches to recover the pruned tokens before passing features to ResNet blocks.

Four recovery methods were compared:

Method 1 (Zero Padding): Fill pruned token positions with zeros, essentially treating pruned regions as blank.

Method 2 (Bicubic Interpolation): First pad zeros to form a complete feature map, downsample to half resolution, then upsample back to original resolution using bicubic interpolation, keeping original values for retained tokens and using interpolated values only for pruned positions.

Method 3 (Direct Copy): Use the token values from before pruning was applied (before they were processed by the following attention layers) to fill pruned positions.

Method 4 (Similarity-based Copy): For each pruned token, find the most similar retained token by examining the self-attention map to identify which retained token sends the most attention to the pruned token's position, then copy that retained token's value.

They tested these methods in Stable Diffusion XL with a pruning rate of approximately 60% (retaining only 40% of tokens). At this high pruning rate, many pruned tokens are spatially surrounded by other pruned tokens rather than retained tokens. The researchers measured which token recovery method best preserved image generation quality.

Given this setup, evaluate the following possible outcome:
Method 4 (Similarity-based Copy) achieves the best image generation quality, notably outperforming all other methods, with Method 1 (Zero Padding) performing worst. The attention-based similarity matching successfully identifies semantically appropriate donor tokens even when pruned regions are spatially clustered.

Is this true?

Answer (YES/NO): NO